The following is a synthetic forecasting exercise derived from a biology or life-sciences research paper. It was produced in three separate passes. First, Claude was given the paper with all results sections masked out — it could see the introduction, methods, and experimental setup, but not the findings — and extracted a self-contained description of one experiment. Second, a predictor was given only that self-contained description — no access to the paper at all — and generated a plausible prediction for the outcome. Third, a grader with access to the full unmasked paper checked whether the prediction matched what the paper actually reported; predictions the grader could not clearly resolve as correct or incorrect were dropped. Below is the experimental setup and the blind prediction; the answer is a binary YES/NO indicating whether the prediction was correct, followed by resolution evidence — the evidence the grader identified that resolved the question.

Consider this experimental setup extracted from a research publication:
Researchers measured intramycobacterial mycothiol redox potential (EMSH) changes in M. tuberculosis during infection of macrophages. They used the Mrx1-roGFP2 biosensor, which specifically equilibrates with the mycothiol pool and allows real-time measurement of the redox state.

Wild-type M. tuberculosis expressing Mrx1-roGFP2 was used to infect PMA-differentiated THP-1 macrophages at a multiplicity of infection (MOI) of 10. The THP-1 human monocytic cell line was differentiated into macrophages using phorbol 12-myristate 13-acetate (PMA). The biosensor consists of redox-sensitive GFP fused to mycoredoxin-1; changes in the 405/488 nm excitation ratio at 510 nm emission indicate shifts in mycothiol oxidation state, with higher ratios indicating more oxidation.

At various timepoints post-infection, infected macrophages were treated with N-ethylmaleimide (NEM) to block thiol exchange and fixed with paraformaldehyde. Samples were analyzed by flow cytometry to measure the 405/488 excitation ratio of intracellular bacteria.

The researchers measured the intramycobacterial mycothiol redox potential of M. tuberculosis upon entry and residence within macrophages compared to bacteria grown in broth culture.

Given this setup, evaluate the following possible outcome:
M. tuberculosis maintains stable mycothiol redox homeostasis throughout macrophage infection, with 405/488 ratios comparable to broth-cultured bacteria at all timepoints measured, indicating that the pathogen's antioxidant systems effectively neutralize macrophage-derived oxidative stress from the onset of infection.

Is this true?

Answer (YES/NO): NO